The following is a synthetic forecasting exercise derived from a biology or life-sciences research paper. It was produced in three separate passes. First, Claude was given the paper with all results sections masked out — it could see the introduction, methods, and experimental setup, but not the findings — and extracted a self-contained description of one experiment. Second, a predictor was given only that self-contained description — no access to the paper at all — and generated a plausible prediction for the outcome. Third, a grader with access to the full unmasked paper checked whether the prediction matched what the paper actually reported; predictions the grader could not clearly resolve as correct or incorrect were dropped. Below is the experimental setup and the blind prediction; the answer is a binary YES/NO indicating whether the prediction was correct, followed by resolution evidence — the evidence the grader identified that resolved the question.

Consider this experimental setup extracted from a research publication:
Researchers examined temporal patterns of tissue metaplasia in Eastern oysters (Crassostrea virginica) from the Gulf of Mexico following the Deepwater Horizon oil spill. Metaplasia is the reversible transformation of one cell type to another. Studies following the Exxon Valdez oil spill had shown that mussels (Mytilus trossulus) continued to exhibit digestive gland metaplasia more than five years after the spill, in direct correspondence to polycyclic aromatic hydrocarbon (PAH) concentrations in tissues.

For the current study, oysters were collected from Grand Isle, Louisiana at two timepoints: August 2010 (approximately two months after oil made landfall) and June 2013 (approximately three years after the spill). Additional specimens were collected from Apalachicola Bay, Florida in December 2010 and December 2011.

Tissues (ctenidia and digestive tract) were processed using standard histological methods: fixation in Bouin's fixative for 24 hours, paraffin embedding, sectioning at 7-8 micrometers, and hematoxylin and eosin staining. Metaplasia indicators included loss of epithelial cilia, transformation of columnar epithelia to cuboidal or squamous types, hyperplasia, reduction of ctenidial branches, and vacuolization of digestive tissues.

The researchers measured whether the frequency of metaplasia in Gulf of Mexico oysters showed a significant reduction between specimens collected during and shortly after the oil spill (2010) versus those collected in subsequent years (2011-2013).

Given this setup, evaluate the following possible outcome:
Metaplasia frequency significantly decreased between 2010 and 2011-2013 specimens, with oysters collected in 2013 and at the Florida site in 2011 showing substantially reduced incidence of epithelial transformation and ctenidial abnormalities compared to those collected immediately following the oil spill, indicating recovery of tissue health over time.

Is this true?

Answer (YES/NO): NO